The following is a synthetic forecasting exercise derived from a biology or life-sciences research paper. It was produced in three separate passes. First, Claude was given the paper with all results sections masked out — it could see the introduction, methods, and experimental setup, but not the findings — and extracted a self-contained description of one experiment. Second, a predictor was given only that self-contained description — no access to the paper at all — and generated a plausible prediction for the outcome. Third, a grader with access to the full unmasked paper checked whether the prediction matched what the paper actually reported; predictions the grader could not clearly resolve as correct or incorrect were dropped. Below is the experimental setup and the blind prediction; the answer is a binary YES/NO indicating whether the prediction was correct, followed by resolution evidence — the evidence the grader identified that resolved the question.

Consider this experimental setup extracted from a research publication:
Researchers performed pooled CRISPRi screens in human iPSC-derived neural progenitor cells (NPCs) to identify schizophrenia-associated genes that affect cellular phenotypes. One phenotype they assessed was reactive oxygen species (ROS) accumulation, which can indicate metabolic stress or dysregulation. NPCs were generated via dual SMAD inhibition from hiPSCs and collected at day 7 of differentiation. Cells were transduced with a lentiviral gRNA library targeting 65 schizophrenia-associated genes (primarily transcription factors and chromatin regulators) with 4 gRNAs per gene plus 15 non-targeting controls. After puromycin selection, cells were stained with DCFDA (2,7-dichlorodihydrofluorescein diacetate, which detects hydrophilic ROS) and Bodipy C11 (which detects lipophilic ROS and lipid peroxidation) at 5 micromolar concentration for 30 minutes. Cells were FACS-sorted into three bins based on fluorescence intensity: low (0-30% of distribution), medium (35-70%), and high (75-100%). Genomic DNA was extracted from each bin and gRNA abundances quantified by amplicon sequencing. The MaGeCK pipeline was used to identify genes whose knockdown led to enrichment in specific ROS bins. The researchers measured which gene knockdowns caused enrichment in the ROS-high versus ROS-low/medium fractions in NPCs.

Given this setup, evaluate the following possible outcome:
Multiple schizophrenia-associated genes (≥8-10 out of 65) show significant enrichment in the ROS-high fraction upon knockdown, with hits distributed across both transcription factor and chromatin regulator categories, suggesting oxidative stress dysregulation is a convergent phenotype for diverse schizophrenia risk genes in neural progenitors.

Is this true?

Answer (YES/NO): NO